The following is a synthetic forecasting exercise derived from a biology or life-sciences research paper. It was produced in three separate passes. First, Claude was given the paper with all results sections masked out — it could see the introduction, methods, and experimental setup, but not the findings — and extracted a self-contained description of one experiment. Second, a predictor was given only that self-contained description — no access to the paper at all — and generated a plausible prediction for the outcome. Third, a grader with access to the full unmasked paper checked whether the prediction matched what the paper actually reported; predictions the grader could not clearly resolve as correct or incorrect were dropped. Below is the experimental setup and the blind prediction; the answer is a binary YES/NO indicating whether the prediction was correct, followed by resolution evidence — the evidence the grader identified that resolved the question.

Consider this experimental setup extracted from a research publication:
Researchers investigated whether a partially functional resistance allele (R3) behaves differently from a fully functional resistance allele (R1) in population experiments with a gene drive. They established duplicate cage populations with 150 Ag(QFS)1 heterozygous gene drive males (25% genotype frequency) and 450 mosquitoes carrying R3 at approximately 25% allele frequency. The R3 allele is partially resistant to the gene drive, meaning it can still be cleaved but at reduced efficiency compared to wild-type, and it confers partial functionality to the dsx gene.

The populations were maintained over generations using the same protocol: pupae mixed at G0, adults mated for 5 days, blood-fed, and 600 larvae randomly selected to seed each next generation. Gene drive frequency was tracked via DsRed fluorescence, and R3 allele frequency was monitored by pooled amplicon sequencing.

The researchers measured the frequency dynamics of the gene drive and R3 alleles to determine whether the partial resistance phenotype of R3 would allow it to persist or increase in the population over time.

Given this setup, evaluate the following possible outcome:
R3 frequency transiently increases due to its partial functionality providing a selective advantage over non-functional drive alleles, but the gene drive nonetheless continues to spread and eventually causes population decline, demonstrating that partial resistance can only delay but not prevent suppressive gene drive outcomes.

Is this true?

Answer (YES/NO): NO